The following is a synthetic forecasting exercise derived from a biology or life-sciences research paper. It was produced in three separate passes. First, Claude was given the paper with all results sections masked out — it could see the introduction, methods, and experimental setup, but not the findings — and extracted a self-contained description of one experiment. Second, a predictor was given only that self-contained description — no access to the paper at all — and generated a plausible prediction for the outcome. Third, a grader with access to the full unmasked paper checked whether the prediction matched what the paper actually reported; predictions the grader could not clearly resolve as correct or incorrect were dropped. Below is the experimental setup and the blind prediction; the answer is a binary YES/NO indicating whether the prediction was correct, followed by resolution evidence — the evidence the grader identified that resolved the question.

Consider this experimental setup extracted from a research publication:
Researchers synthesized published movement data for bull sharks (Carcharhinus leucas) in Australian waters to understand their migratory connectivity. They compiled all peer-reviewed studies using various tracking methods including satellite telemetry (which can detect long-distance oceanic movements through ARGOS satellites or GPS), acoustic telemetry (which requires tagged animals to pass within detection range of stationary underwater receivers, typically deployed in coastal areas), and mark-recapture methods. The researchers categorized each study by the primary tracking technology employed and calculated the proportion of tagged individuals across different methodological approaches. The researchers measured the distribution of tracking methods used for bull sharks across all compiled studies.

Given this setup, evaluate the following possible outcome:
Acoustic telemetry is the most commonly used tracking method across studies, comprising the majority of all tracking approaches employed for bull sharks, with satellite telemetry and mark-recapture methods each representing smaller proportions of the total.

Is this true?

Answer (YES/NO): YES